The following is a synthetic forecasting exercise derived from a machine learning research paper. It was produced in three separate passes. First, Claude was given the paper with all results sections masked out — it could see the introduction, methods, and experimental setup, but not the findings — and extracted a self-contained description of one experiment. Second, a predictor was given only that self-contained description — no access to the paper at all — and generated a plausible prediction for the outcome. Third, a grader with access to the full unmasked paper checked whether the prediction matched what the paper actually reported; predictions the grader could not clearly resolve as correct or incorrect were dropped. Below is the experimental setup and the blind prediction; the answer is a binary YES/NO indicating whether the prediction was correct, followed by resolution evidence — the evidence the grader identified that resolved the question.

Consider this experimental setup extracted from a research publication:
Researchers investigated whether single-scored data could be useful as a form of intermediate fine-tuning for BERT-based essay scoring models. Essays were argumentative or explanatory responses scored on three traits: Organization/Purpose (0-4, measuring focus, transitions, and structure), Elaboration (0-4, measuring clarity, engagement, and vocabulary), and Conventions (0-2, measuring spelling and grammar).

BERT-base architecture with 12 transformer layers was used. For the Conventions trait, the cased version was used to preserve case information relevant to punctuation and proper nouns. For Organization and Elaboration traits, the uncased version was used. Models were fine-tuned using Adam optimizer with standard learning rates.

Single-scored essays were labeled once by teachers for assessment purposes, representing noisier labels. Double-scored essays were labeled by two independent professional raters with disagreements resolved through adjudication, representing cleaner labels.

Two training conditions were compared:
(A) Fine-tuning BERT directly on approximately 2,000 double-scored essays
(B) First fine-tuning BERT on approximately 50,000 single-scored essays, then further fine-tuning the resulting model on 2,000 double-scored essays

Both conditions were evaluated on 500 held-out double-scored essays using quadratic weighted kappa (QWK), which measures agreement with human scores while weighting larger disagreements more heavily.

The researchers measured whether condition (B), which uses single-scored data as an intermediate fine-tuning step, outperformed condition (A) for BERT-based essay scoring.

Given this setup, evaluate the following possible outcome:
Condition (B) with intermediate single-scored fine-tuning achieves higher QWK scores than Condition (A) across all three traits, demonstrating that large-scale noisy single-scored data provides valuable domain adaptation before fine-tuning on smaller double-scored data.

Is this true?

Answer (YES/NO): NO